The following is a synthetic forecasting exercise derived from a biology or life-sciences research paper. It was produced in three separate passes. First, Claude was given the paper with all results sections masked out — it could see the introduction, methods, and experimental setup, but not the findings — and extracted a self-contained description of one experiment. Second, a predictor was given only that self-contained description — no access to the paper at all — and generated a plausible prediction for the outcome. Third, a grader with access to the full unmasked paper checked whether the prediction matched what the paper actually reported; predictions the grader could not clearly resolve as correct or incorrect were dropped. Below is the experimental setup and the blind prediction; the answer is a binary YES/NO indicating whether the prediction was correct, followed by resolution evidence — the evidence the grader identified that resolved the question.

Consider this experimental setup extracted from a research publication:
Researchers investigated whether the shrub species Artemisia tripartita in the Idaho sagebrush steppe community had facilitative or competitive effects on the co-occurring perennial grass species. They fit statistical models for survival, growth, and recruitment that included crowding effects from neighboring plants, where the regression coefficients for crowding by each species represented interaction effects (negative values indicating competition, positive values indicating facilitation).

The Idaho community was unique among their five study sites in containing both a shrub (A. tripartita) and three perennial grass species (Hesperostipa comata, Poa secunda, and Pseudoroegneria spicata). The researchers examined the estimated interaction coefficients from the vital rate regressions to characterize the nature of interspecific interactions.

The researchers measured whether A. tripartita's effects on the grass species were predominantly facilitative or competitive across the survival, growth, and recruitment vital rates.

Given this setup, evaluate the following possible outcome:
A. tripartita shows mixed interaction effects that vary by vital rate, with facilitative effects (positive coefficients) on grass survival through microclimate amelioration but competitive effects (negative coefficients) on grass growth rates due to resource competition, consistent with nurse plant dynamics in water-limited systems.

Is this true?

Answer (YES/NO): NO